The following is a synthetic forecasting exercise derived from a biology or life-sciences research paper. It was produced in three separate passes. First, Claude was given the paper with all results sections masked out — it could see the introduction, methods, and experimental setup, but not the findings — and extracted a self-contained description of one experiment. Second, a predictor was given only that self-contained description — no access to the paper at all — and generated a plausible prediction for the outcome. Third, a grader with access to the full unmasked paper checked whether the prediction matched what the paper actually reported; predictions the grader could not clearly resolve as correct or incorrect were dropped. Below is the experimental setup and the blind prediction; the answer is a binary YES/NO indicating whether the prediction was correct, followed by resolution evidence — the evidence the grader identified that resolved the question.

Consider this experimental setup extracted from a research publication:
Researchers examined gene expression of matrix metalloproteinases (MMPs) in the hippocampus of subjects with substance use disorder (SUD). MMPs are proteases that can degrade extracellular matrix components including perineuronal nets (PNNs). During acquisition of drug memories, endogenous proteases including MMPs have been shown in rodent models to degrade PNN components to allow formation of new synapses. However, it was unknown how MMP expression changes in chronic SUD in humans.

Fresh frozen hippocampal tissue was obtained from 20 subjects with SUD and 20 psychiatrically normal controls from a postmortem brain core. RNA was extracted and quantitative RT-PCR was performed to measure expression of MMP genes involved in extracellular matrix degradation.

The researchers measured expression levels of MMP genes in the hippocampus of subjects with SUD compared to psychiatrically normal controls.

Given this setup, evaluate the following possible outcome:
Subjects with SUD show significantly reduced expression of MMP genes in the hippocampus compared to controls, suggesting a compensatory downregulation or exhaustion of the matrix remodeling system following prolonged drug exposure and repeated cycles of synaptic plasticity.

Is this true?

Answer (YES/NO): YES